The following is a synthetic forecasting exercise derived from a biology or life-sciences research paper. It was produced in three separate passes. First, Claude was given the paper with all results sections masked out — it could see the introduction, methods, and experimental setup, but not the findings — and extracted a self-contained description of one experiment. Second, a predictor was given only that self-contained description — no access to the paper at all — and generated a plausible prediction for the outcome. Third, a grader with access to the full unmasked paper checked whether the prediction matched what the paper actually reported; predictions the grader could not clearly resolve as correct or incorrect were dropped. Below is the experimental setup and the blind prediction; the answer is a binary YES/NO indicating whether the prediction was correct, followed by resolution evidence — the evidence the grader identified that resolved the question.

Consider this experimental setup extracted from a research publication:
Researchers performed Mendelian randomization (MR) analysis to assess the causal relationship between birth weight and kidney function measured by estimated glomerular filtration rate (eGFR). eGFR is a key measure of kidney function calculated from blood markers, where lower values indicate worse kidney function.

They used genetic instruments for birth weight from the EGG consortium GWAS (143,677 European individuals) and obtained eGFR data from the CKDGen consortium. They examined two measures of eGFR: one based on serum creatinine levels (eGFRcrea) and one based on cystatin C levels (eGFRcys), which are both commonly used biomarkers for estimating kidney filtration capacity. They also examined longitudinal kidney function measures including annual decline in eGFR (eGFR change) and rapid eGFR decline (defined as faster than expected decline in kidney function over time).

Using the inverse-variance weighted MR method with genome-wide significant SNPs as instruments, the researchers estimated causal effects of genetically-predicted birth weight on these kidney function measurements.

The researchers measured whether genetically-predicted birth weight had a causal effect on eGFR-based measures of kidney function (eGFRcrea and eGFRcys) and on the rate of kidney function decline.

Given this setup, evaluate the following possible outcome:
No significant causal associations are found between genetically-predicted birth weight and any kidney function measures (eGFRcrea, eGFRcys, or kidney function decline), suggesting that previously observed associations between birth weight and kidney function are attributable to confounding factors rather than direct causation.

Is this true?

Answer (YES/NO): YES